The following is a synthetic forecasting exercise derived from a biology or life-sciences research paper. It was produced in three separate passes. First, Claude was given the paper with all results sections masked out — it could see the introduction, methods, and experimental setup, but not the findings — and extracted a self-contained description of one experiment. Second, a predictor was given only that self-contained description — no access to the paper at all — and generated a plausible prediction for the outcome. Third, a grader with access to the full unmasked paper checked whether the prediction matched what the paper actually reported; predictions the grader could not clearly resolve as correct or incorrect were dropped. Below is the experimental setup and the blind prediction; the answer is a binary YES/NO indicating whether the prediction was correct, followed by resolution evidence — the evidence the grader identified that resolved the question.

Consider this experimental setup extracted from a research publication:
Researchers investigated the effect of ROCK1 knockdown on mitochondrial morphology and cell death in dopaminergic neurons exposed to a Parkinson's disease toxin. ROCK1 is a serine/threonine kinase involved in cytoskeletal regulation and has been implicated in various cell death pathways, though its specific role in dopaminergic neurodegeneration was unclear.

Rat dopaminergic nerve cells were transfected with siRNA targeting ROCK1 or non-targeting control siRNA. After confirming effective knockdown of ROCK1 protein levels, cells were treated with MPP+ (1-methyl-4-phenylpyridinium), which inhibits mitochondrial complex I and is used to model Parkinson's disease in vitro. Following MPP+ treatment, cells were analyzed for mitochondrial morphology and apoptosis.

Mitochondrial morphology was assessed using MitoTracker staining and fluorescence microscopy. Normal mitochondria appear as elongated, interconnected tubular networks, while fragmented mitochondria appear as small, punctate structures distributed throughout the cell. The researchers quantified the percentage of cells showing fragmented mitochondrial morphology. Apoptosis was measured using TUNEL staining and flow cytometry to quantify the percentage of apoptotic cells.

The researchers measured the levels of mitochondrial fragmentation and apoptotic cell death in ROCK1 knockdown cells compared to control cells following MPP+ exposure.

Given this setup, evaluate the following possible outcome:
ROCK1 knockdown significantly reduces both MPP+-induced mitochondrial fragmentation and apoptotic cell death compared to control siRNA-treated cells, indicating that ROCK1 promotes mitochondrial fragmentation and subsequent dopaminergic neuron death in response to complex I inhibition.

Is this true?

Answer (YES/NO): YES